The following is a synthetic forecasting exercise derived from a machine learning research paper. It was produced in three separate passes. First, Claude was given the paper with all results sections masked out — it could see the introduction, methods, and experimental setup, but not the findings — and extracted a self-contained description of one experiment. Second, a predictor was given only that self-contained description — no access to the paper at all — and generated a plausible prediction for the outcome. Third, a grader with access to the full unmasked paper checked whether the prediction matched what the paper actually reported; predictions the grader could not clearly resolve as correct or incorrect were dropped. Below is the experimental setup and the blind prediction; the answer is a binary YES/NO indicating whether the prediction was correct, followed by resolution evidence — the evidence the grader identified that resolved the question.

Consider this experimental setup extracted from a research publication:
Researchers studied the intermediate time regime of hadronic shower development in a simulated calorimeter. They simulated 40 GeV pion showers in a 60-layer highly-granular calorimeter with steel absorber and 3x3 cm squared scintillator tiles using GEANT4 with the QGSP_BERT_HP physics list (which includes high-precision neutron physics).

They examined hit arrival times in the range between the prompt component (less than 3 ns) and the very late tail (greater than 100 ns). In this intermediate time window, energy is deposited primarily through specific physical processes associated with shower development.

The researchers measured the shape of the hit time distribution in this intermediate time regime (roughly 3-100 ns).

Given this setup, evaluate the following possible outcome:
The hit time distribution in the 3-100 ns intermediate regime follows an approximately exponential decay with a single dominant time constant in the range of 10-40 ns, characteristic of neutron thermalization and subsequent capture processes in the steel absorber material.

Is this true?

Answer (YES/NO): NO